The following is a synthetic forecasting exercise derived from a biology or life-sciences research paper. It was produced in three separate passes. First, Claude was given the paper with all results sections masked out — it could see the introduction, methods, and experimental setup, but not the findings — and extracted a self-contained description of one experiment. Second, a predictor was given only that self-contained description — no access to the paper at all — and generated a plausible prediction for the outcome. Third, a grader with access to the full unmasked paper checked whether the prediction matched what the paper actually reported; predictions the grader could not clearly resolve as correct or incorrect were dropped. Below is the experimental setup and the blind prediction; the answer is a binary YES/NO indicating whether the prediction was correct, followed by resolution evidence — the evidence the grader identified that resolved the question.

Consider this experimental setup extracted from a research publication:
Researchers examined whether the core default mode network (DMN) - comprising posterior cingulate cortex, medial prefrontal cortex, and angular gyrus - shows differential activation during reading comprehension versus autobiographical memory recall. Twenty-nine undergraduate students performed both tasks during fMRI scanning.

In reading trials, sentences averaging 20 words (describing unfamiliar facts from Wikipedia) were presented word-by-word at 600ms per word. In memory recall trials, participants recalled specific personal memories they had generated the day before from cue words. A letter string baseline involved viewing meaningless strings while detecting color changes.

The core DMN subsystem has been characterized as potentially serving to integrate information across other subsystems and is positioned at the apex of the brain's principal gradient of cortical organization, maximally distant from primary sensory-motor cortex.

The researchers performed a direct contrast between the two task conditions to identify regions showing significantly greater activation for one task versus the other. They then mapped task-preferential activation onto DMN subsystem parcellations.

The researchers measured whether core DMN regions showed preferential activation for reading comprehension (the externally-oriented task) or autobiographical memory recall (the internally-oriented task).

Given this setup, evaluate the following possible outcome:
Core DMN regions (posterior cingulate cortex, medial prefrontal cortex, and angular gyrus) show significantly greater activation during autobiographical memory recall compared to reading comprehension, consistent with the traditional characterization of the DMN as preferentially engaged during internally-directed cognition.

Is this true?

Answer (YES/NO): YES